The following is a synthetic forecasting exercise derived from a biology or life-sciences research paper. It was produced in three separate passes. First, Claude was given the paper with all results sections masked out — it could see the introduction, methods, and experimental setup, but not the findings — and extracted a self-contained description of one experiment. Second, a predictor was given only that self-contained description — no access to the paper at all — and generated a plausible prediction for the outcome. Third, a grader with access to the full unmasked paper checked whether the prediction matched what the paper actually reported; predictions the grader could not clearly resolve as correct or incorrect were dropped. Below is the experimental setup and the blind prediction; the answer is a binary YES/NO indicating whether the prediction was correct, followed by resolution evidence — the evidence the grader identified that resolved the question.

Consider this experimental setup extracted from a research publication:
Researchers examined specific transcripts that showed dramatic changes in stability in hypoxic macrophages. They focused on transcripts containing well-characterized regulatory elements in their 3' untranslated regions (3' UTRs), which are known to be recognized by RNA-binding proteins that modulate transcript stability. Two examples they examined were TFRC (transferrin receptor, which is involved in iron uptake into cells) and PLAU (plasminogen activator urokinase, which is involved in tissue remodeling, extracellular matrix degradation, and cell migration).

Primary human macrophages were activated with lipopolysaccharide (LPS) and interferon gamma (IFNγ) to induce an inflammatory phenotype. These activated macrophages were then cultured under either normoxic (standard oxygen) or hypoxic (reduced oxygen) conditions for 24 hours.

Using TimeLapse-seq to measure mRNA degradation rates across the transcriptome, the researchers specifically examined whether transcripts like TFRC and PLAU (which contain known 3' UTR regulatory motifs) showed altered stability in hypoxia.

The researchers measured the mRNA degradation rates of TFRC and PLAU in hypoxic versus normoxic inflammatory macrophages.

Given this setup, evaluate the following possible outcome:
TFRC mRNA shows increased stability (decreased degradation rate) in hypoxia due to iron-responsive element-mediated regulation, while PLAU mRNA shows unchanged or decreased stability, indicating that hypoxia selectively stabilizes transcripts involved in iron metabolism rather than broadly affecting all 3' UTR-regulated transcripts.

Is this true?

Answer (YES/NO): NO